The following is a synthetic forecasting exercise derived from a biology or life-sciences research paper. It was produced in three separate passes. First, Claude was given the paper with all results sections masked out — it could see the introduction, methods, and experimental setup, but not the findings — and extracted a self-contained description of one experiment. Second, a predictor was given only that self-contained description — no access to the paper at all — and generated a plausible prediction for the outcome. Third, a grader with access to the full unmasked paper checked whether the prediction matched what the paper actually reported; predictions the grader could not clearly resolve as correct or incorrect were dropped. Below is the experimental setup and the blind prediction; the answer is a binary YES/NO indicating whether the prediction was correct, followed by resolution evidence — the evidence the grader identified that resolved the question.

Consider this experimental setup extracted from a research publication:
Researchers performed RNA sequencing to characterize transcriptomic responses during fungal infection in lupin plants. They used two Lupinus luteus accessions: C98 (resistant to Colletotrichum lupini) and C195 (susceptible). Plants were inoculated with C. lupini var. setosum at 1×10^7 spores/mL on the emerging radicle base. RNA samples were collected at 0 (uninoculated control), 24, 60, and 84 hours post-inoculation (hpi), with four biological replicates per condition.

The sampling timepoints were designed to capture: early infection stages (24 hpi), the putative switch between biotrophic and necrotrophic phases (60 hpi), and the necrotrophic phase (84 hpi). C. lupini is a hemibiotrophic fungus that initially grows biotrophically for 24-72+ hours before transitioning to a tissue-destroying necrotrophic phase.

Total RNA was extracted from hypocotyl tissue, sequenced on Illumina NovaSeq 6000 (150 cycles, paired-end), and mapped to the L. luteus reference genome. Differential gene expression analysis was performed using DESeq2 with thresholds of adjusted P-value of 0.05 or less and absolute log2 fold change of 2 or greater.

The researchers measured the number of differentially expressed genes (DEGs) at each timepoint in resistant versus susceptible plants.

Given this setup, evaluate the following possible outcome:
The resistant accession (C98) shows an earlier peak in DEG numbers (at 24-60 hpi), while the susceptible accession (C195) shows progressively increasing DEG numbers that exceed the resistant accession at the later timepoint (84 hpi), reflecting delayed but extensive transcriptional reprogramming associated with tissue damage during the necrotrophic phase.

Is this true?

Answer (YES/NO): NO